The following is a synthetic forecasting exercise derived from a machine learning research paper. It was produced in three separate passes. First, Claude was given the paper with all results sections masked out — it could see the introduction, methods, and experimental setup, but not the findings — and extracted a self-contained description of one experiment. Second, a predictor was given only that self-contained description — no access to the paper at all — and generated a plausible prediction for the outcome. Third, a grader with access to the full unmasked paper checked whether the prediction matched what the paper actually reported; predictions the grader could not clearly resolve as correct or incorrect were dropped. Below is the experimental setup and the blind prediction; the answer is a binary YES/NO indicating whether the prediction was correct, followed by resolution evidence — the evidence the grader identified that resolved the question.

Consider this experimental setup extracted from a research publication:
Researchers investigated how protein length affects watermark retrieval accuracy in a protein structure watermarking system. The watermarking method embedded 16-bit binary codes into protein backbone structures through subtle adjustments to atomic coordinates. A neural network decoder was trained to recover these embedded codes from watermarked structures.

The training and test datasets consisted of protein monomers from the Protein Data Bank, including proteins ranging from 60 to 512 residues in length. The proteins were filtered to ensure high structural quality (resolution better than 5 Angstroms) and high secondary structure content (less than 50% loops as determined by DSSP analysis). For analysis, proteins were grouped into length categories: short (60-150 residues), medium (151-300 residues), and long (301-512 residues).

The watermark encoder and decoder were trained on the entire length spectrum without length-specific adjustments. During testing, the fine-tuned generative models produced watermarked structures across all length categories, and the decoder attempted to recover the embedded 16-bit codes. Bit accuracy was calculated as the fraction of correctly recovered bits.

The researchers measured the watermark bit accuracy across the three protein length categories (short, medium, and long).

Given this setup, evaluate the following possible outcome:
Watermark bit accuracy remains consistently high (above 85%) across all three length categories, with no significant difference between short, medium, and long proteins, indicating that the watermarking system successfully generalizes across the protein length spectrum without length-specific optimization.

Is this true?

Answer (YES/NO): NO